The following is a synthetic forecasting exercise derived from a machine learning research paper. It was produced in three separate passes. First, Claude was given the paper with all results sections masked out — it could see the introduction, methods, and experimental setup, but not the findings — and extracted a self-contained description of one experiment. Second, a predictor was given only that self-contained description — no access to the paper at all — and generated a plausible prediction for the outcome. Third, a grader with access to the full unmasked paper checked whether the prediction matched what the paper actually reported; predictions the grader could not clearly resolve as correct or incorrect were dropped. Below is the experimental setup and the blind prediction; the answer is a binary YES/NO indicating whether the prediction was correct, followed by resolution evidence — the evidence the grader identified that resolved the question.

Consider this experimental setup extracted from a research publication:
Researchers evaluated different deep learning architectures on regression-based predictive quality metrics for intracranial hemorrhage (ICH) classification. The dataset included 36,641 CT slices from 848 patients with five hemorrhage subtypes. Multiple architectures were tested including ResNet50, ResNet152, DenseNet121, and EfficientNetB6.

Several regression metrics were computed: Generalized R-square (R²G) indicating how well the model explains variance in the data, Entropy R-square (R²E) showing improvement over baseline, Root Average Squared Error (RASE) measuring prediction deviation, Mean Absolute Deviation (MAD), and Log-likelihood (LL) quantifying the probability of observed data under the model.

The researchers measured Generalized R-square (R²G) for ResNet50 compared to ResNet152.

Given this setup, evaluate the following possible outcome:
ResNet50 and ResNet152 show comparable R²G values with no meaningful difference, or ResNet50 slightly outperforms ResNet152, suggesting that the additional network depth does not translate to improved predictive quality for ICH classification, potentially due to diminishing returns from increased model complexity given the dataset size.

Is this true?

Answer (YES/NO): NO